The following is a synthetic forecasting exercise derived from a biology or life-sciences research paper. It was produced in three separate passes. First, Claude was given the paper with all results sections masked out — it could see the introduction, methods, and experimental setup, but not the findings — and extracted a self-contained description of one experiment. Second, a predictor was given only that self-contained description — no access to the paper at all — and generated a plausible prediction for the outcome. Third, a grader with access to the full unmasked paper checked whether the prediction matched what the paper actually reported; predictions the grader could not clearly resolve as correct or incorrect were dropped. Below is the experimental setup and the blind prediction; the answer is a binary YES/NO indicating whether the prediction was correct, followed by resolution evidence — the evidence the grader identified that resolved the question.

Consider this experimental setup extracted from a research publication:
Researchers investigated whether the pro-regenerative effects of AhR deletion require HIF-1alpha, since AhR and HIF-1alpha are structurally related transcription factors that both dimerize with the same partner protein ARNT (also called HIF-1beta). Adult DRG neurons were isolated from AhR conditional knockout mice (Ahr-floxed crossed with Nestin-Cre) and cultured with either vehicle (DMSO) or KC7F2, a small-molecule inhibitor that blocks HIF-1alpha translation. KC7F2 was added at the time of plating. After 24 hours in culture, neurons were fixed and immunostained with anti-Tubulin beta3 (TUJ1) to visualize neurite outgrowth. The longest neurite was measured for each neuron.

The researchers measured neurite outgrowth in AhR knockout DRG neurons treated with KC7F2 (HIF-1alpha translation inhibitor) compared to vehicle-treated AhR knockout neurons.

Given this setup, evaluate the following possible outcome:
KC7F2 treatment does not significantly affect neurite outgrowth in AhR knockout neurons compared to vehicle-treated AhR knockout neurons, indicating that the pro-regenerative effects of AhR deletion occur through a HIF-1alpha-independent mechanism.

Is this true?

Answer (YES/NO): NO